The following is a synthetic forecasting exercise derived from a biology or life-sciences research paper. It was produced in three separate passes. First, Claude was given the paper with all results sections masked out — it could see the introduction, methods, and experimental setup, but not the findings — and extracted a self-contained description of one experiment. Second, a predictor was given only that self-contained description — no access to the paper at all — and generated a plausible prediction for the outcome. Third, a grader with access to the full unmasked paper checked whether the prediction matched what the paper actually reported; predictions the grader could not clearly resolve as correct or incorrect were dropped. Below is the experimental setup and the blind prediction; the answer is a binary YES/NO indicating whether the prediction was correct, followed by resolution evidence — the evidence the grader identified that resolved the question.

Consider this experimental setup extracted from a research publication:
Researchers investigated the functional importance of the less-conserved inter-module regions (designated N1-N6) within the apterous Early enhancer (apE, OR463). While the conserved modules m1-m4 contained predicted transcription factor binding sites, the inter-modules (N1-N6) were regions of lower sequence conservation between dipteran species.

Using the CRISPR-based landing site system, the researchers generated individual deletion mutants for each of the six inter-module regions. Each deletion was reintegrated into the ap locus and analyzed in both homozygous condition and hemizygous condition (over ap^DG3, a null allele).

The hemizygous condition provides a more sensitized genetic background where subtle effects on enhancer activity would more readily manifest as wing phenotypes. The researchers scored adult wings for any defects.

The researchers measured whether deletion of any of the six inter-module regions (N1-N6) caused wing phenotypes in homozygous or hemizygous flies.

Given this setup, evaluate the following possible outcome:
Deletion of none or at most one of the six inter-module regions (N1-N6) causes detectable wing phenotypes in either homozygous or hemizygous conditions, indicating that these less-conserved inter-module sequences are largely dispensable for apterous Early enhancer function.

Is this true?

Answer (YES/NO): NO